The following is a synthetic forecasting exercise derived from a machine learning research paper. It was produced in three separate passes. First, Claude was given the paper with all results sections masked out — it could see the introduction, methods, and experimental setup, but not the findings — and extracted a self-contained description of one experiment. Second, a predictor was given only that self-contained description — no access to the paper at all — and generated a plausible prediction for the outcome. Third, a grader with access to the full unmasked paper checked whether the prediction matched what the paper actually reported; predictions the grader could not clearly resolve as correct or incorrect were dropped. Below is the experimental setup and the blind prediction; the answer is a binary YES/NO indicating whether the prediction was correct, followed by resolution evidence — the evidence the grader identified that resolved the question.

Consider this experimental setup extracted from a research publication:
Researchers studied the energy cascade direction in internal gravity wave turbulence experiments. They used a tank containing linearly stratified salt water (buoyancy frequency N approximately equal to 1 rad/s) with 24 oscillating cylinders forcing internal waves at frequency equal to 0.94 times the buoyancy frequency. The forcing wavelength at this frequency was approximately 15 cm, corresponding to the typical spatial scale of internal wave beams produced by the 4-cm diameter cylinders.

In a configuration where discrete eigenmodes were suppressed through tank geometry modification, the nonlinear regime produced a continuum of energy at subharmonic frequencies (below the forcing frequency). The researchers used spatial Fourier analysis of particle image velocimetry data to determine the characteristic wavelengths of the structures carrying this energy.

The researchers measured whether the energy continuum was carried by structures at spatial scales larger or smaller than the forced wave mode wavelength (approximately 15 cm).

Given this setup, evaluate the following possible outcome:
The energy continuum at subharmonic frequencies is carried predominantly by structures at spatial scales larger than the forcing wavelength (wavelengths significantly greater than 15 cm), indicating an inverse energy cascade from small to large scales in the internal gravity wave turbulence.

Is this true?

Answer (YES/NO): NO